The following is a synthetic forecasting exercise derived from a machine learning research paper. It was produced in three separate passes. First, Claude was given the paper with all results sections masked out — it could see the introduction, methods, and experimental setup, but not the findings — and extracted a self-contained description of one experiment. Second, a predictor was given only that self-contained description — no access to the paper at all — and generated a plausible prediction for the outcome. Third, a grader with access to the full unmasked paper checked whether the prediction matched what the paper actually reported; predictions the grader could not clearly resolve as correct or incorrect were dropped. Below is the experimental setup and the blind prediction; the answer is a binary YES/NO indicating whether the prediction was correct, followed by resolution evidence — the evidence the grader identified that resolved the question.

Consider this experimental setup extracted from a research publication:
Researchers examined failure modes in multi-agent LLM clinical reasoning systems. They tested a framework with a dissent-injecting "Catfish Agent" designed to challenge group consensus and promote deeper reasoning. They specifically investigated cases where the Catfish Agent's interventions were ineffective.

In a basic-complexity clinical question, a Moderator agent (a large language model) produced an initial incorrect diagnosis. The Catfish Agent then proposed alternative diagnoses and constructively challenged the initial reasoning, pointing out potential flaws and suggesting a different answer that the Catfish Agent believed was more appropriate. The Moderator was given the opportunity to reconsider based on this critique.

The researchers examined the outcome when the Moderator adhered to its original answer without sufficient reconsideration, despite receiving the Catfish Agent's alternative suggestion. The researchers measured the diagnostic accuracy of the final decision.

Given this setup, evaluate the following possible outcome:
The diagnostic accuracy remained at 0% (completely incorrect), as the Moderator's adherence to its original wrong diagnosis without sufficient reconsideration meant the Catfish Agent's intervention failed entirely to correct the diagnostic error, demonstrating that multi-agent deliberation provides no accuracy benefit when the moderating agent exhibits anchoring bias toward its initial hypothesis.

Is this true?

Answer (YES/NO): NO